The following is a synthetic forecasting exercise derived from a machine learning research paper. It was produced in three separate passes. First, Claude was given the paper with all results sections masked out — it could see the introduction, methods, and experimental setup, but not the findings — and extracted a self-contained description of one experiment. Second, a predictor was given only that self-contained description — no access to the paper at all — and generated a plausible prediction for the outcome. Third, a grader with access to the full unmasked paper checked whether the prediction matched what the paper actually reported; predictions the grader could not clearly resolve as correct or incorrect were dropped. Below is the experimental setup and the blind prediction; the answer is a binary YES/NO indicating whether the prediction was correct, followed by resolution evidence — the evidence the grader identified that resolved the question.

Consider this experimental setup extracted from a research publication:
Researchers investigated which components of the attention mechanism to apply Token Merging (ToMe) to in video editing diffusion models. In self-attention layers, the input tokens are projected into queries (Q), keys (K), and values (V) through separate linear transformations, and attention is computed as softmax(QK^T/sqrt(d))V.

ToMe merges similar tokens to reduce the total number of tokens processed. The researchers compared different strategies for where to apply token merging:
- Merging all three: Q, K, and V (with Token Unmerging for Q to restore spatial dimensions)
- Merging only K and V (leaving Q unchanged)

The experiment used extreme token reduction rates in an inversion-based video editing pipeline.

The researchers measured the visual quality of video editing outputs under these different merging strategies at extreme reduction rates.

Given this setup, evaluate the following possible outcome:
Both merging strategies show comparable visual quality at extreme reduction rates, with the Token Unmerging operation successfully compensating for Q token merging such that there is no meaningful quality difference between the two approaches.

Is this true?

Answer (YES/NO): NO